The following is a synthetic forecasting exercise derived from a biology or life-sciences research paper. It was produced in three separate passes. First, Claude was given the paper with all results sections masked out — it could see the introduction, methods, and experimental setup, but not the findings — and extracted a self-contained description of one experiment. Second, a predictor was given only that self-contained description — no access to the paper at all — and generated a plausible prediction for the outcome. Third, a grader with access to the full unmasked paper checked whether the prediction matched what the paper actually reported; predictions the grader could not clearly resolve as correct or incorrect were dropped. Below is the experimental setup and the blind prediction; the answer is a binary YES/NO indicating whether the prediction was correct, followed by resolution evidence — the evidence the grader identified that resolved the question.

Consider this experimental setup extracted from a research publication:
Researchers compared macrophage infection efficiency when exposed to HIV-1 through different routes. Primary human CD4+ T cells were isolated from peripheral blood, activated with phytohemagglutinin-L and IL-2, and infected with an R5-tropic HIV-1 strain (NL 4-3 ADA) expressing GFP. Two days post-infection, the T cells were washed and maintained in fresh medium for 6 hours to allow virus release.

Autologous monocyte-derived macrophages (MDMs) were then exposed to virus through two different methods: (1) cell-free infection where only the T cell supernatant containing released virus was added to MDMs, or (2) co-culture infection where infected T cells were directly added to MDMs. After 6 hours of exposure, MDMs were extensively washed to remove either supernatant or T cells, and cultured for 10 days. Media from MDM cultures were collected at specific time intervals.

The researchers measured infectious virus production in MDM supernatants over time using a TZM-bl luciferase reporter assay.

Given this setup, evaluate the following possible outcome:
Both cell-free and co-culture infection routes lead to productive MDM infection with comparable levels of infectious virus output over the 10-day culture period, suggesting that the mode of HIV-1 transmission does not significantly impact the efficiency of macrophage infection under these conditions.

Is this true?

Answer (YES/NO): NO